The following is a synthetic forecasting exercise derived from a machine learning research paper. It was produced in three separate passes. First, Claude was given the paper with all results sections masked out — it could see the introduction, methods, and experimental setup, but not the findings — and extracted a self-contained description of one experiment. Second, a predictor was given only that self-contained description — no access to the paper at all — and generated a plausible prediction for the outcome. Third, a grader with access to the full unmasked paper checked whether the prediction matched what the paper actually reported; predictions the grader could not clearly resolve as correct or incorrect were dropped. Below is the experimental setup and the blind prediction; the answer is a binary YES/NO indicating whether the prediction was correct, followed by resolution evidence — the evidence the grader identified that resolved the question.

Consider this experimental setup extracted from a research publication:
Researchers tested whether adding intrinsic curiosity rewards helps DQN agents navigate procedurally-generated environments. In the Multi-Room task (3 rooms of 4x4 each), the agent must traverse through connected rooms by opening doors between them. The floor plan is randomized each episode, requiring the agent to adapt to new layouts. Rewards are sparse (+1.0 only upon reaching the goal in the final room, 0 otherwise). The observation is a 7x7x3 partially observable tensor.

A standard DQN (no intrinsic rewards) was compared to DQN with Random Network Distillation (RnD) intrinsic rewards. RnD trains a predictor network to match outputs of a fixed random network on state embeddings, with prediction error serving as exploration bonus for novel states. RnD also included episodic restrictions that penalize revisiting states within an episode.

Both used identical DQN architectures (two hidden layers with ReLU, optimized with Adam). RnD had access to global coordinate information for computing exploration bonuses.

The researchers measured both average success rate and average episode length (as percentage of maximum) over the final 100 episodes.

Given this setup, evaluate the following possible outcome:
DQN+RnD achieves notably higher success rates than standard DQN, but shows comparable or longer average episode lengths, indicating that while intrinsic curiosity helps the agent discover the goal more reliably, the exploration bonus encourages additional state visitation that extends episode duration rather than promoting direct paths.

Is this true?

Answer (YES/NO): NO